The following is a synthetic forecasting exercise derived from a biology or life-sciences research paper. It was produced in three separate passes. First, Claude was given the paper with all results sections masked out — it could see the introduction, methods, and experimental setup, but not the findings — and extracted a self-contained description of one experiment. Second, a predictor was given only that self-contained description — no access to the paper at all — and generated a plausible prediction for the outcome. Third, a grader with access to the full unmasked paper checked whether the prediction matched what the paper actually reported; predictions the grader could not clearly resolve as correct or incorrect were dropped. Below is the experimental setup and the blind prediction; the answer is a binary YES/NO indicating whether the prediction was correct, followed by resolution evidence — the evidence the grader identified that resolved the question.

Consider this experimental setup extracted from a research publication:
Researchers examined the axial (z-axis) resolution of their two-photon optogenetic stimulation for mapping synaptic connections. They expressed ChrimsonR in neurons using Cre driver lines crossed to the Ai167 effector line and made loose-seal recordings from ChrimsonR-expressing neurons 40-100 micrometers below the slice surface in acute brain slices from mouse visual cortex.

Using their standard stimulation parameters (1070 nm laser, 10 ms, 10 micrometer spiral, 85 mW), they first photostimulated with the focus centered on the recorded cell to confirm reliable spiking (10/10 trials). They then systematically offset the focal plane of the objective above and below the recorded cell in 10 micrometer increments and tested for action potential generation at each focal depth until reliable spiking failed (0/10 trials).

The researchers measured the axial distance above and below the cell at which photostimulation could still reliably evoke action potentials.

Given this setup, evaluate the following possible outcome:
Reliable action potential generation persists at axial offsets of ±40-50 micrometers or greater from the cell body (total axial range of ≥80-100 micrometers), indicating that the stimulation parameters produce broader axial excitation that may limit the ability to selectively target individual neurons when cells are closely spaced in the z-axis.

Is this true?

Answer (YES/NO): NO